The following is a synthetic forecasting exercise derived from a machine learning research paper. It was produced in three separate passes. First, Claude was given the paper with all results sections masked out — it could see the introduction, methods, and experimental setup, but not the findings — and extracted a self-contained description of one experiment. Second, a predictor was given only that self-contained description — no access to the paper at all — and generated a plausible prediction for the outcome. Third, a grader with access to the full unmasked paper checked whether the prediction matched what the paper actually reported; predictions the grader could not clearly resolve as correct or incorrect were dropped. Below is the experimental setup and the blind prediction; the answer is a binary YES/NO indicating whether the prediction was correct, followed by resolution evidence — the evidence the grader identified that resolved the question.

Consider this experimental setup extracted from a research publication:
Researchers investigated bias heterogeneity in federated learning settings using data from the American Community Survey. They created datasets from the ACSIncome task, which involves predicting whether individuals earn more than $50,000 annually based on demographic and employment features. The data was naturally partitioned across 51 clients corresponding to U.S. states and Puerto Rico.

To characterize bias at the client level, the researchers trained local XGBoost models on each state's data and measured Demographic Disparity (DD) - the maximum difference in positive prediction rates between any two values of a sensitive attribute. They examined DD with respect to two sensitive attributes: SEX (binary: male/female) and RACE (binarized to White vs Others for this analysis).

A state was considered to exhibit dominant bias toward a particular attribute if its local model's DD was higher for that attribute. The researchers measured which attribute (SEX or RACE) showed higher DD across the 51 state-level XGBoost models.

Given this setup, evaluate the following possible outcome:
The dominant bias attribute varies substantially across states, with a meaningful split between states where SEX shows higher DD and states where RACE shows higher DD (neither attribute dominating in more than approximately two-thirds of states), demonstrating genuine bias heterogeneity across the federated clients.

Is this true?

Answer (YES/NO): YES